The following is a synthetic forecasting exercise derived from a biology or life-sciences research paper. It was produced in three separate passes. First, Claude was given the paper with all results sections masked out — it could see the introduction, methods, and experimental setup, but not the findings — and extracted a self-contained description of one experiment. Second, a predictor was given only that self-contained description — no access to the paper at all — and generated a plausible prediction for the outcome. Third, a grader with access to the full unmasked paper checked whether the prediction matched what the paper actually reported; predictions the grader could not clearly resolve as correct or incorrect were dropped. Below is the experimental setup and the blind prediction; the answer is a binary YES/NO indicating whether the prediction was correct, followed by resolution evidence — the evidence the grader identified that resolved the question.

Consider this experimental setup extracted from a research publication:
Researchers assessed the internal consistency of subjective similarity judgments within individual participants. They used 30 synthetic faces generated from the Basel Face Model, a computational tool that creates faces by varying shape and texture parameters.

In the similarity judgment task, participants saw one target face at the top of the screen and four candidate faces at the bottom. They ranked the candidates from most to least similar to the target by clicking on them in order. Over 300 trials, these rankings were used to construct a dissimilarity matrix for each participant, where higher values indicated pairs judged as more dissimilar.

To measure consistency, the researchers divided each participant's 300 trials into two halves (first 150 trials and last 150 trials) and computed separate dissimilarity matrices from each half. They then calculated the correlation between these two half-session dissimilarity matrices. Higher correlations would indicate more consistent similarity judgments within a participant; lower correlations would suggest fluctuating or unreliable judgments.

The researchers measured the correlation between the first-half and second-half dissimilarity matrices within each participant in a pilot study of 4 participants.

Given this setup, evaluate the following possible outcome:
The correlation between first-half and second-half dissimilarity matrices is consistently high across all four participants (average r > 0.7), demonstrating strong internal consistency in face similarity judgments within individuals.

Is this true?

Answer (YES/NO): NO